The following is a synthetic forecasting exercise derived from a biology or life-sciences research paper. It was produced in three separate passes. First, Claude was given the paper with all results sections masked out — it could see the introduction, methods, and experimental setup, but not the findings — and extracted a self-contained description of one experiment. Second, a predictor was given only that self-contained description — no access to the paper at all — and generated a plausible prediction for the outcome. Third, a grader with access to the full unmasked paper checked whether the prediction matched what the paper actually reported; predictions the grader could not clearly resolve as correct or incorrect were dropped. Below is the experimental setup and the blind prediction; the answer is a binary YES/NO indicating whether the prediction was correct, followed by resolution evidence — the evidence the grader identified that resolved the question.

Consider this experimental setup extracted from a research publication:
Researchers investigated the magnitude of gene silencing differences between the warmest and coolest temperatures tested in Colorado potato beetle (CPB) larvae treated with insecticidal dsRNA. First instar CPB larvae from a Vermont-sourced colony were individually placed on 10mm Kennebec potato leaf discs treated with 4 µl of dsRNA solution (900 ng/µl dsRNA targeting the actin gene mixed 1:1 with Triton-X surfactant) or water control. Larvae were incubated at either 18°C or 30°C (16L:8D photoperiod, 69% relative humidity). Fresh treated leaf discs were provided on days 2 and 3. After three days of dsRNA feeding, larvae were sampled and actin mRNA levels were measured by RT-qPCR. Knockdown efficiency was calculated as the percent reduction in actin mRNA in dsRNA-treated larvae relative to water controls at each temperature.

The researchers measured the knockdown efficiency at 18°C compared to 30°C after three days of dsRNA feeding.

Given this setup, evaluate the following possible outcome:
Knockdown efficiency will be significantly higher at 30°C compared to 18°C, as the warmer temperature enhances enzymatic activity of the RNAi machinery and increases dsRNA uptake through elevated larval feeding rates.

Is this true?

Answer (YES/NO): YES